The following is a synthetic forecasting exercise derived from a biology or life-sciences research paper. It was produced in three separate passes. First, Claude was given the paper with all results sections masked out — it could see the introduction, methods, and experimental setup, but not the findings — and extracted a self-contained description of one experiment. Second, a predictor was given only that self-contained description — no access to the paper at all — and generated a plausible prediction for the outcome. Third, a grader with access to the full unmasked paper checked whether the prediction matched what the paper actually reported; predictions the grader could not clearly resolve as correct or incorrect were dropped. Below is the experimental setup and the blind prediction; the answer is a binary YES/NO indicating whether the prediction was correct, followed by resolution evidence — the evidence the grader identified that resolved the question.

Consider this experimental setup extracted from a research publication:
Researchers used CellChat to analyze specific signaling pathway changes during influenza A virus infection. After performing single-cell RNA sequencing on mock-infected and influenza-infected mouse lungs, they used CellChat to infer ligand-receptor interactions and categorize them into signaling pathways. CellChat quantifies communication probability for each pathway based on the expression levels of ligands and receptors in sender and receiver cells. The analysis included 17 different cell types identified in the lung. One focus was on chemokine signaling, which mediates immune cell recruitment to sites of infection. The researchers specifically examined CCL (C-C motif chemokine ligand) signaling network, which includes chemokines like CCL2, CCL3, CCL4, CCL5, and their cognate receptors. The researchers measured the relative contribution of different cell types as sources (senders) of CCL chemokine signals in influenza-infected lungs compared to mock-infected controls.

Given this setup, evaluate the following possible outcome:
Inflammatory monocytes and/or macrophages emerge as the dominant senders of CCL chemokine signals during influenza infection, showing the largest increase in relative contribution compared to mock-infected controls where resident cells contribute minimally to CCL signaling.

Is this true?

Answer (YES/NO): YES